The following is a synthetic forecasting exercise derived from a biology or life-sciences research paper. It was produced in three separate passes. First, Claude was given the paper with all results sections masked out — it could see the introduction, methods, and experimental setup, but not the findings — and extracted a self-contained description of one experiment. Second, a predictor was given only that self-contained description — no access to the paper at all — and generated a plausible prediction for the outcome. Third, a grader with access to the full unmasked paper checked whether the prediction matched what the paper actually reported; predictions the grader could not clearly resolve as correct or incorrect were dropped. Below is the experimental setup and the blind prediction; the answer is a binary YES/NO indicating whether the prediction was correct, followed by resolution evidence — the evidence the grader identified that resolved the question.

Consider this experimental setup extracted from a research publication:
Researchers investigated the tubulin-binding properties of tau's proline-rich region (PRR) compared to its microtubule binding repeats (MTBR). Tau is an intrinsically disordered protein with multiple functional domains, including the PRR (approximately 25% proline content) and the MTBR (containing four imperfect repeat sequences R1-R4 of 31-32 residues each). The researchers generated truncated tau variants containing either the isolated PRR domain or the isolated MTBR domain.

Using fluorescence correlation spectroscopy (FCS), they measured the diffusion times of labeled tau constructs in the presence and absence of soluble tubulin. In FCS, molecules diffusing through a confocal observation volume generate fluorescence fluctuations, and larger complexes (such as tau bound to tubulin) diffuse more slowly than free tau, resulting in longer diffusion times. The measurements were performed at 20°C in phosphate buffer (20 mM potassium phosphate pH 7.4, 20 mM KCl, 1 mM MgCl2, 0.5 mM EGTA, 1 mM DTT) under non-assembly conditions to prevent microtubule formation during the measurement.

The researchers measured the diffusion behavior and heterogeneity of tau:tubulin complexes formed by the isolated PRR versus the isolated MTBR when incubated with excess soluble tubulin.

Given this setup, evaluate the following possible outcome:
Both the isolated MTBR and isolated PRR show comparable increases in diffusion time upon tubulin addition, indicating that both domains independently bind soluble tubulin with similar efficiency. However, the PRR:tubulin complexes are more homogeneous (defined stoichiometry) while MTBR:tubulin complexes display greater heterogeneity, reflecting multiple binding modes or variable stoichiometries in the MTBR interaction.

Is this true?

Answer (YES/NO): NO